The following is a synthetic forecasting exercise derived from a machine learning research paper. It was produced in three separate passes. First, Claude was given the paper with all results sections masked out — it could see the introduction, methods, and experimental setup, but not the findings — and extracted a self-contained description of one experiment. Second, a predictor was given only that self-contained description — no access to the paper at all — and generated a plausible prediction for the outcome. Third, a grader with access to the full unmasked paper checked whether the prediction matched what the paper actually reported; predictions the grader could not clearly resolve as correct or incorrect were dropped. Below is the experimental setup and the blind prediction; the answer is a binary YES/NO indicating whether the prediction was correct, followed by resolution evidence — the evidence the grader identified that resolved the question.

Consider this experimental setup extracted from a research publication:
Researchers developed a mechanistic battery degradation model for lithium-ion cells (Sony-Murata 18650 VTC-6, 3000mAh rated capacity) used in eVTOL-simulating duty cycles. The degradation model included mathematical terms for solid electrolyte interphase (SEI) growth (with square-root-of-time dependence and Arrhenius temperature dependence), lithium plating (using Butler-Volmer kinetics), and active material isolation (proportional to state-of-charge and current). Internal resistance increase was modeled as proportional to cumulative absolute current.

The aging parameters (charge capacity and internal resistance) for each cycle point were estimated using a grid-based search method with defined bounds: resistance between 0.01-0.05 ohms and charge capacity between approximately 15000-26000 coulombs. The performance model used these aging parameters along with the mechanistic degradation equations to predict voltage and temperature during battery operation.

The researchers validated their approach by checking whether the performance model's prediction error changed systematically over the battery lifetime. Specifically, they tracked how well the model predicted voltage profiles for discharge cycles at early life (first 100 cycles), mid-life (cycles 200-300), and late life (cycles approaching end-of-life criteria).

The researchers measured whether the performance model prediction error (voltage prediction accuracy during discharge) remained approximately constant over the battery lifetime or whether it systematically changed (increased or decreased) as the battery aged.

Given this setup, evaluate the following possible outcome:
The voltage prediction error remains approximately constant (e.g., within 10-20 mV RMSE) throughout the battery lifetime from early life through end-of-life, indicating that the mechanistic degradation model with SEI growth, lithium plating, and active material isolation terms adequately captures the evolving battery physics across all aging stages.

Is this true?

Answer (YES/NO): NO